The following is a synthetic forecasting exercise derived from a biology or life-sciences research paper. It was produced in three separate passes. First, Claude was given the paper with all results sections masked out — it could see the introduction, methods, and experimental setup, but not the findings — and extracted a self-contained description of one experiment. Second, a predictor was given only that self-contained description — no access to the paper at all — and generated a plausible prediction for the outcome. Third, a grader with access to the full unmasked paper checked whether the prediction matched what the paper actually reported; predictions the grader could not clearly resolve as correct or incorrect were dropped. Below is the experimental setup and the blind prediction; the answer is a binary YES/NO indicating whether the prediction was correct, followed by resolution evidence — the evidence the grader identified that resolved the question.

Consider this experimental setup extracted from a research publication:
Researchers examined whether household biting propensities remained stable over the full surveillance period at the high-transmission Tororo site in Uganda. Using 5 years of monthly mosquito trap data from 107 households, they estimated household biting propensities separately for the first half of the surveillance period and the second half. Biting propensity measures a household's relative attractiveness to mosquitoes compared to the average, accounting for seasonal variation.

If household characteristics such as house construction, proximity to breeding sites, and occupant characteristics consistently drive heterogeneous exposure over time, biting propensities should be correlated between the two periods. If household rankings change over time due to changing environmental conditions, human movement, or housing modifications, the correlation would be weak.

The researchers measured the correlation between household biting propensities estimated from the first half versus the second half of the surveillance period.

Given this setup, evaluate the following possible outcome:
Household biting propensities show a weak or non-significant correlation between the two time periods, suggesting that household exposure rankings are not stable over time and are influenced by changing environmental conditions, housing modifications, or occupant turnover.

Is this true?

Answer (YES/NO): NO